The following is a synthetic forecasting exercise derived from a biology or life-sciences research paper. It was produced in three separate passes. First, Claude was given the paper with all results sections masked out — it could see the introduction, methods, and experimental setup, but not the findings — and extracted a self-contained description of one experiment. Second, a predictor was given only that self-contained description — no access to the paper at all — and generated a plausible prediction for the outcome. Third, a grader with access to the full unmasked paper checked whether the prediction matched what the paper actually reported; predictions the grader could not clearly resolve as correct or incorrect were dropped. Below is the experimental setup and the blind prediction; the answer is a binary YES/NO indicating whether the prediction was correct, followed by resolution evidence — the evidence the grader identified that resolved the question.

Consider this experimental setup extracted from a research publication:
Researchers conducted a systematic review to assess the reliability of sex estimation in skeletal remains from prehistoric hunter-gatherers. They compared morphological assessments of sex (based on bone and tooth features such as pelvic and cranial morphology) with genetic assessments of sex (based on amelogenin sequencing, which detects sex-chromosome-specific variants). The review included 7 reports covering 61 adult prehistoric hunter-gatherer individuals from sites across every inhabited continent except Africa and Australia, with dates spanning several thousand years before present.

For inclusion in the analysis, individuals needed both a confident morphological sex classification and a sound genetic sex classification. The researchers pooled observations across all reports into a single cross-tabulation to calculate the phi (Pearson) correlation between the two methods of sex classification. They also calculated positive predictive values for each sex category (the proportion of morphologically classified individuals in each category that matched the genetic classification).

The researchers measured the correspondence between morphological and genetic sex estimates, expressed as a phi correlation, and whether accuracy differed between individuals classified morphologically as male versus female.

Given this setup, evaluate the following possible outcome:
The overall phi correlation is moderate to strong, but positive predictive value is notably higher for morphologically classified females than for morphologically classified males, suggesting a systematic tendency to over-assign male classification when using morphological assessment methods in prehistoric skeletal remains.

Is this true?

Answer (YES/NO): NO